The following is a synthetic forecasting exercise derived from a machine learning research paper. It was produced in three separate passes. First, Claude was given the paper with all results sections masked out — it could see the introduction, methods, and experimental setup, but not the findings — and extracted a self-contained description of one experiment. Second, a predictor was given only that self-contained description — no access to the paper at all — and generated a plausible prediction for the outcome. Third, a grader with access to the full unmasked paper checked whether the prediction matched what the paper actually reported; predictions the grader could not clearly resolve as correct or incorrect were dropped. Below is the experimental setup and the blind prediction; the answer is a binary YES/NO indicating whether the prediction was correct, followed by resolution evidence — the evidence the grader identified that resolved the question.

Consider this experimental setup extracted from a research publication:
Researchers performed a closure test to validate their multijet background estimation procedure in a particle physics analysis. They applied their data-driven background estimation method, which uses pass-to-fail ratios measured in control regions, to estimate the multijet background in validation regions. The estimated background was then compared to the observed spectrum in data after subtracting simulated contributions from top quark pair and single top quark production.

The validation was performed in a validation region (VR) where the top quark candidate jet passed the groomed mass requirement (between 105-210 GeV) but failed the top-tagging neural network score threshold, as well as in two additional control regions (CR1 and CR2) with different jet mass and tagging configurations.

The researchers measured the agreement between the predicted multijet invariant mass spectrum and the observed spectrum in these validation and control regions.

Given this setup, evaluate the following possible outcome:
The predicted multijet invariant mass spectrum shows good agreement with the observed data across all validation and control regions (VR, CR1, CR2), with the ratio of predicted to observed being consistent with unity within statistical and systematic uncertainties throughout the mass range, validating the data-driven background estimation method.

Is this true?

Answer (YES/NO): YES